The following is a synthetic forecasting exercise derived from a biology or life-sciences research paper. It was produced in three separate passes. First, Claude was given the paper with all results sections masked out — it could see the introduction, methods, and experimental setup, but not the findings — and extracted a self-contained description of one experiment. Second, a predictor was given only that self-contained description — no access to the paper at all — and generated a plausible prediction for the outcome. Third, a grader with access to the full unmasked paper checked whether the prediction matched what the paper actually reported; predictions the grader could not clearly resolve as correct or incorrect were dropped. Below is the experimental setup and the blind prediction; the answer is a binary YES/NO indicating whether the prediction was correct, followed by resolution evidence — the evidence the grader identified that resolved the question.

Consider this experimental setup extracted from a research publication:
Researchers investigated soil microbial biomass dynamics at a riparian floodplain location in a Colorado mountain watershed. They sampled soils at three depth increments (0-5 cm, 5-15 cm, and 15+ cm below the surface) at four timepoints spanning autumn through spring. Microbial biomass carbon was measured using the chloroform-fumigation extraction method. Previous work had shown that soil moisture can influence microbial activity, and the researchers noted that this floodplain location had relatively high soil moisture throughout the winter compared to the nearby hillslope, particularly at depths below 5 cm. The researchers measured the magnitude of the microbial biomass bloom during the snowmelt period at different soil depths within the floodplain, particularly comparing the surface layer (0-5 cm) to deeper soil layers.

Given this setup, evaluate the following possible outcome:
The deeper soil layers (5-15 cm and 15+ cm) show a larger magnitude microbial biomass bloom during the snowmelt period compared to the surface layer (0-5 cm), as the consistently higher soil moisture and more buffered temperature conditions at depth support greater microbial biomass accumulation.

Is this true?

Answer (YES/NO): NO